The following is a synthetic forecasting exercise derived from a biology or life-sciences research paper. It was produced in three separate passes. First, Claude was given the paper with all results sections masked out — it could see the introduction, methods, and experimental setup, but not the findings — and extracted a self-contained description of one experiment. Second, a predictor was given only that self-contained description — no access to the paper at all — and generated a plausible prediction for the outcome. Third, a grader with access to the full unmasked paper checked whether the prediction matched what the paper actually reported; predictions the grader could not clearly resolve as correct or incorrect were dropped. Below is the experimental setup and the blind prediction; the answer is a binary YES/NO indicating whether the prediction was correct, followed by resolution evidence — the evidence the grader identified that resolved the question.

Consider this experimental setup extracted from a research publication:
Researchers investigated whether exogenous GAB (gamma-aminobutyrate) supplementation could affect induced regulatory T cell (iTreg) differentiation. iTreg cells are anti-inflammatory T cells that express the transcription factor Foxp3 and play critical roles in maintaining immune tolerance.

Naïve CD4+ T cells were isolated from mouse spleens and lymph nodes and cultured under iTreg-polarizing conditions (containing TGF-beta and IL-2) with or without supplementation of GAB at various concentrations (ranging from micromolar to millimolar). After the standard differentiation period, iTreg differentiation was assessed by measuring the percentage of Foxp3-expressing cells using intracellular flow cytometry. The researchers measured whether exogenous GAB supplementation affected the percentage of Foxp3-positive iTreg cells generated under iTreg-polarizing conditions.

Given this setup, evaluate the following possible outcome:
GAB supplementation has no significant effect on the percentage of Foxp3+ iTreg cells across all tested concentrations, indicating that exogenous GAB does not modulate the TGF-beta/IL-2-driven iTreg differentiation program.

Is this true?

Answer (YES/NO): NO